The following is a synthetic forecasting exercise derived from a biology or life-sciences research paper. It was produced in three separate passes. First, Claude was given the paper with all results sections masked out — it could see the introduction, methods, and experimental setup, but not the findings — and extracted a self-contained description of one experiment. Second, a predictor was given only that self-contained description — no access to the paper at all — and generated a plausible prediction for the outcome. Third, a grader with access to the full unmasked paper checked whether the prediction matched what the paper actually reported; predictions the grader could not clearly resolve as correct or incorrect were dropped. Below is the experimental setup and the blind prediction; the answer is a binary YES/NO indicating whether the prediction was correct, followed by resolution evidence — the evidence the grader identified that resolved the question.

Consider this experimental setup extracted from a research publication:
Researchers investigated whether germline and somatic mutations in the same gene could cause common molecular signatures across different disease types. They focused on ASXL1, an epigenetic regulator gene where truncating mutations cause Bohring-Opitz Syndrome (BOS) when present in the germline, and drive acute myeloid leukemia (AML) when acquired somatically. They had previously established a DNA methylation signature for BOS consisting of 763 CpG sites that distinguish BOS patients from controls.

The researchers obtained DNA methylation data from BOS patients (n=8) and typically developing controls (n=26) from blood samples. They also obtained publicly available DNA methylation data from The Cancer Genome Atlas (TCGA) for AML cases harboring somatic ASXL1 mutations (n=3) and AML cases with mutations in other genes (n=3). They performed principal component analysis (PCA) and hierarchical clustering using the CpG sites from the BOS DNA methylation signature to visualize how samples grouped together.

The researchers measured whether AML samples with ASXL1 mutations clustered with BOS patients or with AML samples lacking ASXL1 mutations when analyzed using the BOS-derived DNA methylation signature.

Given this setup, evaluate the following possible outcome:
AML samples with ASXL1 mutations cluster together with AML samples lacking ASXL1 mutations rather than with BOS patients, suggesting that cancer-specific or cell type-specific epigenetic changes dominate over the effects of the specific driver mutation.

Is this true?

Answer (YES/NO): NO